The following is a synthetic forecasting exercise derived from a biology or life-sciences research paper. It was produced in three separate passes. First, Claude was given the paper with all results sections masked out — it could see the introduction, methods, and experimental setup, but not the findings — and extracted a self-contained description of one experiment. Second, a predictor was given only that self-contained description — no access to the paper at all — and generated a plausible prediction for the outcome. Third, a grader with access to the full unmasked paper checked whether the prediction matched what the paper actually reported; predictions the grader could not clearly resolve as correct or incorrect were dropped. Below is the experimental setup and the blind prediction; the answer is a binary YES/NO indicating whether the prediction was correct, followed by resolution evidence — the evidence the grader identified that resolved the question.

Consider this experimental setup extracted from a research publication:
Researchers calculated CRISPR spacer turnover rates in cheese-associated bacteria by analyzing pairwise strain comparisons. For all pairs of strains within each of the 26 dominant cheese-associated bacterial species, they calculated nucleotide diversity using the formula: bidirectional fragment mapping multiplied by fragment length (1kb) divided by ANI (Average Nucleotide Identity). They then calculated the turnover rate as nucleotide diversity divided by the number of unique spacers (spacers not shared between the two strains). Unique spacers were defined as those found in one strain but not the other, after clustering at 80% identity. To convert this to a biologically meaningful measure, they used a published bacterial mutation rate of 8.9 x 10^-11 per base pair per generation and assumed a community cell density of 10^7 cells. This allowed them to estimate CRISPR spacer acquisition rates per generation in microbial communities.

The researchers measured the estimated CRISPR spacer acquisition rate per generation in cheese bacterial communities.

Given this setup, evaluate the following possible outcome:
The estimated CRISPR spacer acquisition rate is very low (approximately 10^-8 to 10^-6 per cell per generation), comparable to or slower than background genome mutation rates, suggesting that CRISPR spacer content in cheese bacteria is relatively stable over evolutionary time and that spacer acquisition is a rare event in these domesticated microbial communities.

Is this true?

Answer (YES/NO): NO